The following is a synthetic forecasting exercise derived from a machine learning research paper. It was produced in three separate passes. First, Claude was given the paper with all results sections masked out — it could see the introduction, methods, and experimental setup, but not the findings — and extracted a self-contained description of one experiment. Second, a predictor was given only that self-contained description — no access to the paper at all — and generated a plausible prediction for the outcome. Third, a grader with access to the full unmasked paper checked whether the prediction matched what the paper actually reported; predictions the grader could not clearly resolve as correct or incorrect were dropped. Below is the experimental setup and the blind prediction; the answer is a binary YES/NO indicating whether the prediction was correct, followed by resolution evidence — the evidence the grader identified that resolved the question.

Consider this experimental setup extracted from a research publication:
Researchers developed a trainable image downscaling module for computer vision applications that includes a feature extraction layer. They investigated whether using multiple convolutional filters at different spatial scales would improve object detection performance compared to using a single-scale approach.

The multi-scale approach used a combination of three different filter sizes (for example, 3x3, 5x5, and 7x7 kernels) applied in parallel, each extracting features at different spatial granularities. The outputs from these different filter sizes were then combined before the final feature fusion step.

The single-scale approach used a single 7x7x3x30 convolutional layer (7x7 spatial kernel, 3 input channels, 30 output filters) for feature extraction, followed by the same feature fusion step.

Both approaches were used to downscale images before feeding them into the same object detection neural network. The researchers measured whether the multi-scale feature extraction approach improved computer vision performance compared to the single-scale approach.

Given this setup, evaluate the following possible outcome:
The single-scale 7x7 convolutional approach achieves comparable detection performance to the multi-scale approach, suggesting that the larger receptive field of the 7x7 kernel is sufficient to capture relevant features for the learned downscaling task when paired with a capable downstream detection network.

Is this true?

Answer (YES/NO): YES